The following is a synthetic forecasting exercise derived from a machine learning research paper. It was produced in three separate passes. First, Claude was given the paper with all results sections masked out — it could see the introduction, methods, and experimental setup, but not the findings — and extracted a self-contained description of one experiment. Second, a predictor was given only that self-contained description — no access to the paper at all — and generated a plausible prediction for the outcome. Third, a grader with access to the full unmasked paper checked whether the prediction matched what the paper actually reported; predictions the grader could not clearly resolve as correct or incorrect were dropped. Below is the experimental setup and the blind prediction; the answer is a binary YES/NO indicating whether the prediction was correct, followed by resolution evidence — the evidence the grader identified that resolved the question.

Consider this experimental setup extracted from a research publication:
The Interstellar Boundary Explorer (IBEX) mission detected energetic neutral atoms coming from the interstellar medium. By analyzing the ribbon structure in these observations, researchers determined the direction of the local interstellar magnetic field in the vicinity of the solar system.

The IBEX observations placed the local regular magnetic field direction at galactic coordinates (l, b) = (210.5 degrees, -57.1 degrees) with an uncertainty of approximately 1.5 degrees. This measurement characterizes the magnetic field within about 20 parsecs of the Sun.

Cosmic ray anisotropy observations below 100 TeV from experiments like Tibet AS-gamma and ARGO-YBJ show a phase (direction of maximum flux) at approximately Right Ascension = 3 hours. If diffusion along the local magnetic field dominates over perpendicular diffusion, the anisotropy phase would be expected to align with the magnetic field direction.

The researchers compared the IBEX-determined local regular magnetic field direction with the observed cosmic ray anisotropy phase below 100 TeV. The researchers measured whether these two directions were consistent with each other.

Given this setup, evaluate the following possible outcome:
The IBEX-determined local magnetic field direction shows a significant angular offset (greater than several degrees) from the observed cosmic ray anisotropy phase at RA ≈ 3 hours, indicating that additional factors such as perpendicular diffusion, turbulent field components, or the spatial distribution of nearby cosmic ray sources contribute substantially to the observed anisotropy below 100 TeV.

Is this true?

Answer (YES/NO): NO